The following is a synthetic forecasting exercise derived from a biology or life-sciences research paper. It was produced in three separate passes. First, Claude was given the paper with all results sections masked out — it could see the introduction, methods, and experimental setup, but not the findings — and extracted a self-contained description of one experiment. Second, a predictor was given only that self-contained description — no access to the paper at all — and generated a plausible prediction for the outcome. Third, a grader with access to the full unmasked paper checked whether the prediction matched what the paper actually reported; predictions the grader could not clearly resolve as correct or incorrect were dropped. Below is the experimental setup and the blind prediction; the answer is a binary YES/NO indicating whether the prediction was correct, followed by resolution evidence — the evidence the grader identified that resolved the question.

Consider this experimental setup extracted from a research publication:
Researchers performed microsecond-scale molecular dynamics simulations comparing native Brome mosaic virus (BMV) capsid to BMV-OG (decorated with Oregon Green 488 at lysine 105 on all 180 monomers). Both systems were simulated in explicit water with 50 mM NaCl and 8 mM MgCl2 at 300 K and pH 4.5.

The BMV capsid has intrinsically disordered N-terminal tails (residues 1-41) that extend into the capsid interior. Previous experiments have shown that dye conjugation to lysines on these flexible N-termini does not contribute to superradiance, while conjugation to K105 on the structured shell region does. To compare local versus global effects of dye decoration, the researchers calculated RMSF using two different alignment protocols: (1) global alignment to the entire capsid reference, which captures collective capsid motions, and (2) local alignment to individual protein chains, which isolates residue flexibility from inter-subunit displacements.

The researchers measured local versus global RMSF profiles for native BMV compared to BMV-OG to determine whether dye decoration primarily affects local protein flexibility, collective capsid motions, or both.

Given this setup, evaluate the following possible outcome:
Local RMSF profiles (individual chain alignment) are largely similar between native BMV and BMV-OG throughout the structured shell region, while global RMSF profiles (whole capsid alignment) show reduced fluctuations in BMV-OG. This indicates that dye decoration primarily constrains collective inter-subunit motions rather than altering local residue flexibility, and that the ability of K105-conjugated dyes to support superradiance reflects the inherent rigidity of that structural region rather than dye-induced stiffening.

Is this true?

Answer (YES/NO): NO